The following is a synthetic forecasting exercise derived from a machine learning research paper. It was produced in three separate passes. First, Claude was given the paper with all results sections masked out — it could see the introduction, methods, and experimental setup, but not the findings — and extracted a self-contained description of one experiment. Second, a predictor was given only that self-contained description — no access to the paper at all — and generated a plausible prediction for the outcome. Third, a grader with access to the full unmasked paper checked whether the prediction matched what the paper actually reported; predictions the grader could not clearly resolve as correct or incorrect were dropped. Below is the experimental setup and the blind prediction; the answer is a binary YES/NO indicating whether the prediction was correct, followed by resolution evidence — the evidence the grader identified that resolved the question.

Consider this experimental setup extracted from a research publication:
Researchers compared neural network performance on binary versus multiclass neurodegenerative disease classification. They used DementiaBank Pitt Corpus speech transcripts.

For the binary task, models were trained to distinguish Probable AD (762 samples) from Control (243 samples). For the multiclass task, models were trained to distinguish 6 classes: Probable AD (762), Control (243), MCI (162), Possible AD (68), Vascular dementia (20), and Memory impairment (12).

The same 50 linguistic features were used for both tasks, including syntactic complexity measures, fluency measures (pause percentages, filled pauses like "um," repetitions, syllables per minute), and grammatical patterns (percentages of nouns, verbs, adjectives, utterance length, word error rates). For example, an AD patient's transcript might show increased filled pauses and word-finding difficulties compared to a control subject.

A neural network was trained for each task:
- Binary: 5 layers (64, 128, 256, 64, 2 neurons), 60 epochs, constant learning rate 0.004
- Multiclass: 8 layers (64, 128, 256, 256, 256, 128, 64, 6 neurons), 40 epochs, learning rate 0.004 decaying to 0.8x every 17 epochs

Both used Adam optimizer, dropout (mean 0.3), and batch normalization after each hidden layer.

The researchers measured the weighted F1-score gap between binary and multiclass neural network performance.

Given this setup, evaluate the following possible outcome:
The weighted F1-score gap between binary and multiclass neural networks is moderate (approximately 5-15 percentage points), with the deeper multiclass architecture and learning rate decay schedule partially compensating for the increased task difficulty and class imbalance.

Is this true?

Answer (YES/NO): NO